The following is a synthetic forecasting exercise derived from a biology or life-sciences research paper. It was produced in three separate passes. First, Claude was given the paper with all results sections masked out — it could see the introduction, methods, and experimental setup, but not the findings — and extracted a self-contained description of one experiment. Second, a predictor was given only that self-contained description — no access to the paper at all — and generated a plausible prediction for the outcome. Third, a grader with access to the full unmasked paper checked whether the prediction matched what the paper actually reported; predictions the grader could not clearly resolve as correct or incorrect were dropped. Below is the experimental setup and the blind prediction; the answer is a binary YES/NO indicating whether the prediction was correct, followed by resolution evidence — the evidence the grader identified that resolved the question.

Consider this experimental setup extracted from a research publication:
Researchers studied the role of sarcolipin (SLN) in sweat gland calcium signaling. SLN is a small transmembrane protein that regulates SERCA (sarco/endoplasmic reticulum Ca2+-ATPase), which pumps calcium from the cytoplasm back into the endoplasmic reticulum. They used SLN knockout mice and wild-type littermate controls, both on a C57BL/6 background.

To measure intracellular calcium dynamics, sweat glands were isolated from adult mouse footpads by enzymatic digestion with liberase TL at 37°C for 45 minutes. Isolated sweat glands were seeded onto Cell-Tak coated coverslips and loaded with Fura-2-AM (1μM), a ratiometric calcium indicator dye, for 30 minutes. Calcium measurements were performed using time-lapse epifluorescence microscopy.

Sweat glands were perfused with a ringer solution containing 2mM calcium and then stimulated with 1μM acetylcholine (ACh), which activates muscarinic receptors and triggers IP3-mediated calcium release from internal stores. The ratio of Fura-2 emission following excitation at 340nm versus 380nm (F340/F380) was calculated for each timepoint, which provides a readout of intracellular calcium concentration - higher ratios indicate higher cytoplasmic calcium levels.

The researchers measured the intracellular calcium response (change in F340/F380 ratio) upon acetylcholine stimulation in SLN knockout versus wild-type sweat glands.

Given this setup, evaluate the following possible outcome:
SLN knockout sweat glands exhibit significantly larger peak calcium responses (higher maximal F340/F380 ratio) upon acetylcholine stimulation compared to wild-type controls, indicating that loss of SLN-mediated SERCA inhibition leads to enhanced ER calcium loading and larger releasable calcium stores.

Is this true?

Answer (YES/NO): NO